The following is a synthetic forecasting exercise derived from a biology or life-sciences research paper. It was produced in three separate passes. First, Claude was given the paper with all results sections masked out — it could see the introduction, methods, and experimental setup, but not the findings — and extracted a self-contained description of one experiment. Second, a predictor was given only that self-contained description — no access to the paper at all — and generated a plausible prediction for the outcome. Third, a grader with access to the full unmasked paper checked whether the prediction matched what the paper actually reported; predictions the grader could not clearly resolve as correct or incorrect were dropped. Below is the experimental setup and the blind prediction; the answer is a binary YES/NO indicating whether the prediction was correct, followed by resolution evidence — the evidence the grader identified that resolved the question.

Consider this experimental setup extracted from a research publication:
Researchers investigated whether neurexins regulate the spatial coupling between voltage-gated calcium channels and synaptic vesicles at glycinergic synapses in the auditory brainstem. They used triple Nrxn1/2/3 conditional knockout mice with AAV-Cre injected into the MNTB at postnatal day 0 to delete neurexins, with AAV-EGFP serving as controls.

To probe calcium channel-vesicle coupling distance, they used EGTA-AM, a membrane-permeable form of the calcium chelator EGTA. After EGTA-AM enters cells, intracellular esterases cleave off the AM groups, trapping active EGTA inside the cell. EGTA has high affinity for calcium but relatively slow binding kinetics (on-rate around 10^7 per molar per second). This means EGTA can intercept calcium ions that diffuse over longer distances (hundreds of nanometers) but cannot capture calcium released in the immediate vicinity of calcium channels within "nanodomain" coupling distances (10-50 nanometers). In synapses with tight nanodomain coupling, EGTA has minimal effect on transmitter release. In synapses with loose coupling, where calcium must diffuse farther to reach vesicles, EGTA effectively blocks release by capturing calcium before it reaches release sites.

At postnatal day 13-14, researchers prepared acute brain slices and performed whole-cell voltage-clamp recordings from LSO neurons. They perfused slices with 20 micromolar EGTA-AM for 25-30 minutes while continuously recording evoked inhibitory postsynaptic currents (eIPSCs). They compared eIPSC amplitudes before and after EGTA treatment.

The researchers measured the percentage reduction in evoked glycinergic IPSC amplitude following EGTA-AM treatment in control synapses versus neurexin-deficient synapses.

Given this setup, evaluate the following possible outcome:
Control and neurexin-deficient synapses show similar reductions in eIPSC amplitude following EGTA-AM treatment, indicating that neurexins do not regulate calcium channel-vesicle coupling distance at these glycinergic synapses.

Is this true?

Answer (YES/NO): NO